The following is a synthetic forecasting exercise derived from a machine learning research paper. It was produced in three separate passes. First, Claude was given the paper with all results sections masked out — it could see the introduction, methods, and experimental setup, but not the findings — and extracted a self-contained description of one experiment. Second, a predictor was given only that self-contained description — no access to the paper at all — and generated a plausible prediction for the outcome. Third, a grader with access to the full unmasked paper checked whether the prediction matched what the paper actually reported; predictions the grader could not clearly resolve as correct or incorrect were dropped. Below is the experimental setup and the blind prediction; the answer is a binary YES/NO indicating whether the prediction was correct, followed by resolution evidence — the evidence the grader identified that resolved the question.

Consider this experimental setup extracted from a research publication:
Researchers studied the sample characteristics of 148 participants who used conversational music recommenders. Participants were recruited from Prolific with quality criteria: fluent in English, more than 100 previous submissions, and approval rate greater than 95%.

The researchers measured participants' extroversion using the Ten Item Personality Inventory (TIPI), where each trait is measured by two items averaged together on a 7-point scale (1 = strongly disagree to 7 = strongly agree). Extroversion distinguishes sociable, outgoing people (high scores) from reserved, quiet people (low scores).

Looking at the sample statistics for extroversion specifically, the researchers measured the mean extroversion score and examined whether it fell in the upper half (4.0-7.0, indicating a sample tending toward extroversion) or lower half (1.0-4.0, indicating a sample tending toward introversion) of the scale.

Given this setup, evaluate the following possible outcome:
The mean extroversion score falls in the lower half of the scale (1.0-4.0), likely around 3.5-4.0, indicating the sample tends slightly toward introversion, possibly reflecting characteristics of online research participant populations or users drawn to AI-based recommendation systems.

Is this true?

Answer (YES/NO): NO